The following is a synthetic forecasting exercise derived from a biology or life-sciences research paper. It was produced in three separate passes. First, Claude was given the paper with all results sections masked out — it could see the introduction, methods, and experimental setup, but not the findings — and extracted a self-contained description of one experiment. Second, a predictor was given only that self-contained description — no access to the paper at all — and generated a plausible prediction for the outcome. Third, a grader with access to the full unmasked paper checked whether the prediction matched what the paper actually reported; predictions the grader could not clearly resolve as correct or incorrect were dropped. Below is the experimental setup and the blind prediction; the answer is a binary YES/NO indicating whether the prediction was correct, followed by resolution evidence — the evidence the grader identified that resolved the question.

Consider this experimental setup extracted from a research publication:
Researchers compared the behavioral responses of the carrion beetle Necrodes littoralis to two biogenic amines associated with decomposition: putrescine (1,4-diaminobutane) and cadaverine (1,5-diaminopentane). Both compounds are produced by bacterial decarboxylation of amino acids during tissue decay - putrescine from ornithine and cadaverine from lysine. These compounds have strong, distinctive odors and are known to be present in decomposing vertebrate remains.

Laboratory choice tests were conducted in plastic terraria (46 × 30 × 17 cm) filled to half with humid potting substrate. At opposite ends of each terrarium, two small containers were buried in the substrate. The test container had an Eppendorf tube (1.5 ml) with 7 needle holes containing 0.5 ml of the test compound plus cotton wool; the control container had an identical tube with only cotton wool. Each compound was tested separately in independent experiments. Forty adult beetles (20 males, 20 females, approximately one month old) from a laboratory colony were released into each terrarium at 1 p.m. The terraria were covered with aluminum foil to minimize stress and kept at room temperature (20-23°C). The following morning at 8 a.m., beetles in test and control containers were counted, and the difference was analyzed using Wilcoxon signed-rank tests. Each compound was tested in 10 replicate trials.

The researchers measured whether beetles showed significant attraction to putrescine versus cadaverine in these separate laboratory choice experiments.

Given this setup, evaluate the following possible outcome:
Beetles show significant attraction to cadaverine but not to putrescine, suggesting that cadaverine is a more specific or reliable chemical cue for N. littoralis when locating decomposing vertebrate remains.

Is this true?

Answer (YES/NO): NO